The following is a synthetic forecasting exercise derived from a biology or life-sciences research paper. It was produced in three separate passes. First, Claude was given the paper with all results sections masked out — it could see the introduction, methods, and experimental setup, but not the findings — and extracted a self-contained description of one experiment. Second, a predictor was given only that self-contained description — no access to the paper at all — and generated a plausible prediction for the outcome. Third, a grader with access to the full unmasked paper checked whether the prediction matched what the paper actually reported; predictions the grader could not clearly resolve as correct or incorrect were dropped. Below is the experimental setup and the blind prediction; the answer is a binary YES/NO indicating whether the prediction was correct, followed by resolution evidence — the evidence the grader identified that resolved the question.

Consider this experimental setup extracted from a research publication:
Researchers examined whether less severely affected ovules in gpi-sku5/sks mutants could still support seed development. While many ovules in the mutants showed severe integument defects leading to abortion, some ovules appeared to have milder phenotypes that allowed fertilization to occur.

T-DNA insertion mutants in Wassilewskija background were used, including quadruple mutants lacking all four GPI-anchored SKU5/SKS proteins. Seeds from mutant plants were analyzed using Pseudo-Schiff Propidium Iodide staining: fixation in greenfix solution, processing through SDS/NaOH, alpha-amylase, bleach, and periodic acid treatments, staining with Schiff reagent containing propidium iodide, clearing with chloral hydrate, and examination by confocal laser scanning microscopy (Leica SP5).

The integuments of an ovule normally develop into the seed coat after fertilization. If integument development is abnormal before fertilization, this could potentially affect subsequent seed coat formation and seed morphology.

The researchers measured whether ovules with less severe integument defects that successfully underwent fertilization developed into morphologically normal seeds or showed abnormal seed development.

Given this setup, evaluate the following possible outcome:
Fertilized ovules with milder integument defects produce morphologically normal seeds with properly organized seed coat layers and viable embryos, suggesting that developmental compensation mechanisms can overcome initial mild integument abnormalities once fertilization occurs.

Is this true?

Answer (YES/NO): NO